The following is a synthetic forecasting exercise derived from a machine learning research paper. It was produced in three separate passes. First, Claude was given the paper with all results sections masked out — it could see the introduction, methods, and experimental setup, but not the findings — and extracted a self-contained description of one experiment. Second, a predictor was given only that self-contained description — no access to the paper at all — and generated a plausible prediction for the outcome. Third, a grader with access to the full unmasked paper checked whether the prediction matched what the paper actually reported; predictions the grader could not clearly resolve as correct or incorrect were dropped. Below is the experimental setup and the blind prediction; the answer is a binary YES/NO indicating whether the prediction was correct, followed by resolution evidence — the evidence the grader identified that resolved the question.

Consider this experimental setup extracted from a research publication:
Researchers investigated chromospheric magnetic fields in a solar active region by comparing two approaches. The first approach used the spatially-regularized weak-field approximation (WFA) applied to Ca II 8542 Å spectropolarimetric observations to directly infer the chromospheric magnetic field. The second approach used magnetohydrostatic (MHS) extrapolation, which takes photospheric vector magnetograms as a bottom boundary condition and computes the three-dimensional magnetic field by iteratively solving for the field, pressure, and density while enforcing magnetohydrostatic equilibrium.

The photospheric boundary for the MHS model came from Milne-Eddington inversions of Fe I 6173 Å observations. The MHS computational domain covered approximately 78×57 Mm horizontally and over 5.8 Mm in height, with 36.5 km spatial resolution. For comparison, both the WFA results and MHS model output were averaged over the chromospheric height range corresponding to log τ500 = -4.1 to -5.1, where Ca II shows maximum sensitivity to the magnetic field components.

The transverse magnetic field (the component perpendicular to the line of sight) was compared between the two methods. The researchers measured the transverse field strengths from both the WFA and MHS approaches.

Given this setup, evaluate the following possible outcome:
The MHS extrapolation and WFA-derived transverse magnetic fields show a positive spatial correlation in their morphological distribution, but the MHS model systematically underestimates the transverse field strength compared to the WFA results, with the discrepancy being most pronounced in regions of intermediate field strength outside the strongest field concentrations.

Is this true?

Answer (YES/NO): YES